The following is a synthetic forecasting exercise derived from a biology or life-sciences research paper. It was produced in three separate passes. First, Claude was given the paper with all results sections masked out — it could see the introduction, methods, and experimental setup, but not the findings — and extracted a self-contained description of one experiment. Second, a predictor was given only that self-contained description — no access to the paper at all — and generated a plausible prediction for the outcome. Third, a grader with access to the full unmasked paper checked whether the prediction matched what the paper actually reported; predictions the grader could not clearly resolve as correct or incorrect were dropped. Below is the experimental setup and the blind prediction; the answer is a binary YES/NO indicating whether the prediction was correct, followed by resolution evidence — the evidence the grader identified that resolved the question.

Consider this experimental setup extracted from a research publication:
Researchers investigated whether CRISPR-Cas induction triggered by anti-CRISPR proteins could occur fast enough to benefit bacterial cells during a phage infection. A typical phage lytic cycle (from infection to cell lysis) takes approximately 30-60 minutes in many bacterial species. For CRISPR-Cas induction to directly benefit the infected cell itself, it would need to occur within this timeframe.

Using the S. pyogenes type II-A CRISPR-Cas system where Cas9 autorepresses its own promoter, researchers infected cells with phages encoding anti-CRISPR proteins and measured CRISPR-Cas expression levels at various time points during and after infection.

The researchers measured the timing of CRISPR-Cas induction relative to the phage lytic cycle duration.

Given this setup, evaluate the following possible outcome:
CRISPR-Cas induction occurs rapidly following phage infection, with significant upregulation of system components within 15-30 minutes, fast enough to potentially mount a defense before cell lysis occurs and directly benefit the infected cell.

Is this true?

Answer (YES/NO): NO